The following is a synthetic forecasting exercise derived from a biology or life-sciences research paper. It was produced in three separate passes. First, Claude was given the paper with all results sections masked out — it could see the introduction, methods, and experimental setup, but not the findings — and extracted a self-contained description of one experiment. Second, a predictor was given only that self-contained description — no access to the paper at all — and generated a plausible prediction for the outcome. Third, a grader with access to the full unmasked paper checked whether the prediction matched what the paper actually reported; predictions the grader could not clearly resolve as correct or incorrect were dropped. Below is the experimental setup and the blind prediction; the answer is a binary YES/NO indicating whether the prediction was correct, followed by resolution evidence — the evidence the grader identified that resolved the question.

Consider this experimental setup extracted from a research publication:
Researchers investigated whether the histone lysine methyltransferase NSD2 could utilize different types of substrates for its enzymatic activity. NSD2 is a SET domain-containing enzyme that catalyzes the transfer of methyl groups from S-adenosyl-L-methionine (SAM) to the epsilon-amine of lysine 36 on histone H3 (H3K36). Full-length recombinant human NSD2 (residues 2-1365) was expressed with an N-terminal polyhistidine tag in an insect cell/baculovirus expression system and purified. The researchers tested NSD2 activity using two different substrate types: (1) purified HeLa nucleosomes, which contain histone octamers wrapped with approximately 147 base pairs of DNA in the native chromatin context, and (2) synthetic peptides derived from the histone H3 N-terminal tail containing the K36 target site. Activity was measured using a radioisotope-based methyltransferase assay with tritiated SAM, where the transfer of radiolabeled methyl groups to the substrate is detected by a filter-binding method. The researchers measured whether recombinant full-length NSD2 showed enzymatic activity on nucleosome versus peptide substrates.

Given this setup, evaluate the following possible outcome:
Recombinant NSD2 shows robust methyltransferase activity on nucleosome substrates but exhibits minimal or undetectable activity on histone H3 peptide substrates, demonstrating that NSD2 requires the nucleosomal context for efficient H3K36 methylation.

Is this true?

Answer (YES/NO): YES